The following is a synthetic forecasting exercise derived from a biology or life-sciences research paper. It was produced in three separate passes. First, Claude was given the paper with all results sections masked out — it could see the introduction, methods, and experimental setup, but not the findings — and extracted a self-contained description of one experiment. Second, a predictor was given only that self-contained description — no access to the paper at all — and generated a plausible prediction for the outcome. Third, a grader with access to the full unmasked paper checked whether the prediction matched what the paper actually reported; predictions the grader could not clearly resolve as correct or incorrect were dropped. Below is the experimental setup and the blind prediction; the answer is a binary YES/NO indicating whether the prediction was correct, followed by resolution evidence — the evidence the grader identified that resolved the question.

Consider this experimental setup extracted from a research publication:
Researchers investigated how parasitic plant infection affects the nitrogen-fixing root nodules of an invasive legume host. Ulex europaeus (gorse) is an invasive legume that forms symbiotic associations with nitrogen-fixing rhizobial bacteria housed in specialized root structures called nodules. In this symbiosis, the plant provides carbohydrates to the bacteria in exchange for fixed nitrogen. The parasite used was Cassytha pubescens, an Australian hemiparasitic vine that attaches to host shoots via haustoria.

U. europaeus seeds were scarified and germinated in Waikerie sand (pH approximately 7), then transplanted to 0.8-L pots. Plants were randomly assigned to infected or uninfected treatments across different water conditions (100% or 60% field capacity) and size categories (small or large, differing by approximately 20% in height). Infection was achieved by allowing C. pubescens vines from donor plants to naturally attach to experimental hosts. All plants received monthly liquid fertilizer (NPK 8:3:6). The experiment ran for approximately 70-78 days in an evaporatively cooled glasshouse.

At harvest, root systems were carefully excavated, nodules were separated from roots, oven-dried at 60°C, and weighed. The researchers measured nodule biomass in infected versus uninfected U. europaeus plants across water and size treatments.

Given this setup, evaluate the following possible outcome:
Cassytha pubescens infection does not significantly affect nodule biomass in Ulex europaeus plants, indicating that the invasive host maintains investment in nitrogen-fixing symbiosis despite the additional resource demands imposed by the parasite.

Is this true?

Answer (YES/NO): NO